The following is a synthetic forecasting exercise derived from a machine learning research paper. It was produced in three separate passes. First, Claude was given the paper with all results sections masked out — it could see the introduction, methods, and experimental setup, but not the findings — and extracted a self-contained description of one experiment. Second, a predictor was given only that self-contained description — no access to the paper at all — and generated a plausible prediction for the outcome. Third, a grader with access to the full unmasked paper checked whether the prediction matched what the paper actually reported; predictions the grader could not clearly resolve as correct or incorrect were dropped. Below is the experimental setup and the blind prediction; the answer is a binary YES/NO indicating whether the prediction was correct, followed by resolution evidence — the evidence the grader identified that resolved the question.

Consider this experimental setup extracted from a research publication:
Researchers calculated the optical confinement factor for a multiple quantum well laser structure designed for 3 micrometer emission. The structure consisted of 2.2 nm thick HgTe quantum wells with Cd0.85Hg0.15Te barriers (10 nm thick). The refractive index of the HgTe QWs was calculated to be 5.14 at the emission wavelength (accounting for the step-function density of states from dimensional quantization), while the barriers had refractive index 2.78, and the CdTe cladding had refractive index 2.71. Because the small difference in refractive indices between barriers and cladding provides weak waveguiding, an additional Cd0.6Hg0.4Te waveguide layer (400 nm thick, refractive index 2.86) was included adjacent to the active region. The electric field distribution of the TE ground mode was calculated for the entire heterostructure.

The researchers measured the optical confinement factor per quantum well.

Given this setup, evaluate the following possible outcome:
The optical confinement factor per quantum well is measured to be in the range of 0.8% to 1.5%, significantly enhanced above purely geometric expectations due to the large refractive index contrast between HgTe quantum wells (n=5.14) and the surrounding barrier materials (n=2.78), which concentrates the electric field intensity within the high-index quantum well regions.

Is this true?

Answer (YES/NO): NO